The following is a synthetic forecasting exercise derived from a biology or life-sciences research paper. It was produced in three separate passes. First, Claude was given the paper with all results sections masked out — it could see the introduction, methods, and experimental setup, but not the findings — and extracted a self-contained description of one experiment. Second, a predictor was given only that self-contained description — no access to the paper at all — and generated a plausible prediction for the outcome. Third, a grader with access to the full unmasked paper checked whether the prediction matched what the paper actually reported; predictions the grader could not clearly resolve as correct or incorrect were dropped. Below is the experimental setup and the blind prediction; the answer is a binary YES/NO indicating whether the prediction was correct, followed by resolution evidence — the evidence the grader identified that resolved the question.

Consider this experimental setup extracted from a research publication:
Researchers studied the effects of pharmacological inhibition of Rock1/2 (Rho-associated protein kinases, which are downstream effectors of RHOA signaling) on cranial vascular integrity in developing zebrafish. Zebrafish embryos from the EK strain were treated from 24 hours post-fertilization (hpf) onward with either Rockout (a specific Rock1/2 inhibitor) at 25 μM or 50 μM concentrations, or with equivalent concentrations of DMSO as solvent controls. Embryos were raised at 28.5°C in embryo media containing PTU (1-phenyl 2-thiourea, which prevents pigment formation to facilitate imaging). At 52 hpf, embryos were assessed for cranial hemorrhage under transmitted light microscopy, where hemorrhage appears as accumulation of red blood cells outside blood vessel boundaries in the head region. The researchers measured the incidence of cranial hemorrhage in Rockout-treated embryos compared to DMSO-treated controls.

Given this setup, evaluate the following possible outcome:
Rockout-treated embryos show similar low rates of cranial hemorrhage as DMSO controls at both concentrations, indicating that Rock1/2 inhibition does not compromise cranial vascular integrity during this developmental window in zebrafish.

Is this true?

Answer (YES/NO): NO